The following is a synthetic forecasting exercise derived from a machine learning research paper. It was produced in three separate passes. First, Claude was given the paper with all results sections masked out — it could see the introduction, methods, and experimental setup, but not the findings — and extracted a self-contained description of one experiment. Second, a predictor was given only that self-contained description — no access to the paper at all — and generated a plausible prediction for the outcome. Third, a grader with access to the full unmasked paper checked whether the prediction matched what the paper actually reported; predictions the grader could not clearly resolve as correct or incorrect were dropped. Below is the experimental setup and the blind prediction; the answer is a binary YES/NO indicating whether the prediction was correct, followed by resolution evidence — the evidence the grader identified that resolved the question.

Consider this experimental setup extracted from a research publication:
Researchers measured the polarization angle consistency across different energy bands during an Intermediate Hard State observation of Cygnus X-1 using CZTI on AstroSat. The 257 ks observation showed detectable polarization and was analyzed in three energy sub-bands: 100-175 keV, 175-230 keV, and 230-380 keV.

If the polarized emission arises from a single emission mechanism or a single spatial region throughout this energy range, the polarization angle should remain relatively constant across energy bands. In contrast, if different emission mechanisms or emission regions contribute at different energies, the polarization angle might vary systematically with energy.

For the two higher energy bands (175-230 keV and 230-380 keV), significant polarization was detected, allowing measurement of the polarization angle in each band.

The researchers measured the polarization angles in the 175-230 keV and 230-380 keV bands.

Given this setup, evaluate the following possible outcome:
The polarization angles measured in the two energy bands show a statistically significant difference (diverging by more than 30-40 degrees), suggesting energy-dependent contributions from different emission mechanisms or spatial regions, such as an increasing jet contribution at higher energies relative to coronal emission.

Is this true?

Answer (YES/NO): NO